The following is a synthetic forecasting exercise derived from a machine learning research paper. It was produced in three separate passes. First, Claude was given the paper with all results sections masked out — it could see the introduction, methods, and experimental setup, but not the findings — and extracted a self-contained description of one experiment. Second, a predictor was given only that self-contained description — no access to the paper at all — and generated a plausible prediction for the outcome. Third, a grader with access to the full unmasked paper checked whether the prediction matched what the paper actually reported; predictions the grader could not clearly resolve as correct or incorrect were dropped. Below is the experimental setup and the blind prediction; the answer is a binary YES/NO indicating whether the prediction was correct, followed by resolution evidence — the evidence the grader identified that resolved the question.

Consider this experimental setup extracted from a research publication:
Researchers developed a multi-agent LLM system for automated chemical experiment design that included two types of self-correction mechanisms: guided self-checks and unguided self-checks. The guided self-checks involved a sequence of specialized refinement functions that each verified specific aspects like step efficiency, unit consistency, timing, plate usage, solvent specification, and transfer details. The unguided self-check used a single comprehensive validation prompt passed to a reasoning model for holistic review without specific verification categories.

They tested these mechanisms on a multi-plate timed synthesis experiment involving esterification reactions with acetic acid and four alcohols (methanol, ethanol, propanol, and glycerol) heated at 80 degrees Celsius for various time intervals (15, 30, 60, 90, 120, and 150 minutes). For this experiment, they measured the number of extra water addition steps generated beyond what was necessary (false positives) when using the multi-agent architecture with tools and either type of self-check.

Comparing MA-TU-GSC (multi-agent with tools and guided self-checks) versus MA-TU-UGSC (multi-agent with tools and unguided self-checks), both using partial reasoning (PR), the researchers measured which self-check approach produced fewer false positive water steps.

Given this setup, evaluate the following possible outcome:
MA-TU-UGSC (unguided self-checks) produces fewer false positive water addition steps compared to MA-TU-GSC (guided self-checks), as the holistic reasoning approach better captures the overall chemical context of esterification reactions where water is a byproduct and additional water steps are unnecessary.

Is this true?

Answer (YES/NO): NO